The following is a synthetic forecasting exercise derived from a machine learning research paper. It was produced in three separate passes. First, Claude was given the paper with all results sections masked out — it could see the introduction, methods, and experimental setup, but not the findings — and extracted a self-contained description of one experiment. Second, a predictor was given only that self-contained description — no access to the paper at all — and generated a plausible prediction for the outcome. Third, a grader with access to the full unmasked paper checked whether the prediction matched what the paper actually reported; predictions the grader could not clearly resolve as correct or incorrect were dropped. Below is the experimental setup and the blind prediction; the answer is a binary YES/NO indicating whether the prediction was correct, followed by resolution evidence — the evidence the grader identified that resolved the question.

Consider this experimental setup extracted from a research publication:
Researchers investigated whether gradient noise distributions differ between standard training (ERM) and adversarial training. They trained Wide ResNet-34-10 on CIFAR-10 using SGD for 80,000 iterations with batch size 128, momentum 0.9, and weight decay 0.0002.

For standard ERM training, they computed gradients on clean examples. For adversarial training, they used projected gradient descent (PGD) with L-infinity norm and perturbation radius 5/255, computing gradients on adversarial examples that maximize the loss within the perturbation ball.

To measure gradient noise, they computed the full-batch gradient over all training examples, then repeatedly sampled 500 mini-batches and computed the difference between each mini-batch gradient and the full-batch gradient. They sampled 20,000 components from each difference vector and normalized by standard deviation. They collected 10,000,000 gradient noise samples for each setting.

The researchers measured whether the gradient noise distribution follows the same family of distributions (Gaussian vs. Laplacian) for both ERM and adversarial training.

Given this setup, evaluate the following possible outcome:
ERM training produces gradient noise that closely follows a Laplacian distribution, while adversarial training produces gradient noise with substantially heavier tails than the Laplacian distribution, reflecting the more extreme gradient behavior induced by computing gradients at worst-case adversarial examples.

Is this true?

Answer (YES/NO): NO